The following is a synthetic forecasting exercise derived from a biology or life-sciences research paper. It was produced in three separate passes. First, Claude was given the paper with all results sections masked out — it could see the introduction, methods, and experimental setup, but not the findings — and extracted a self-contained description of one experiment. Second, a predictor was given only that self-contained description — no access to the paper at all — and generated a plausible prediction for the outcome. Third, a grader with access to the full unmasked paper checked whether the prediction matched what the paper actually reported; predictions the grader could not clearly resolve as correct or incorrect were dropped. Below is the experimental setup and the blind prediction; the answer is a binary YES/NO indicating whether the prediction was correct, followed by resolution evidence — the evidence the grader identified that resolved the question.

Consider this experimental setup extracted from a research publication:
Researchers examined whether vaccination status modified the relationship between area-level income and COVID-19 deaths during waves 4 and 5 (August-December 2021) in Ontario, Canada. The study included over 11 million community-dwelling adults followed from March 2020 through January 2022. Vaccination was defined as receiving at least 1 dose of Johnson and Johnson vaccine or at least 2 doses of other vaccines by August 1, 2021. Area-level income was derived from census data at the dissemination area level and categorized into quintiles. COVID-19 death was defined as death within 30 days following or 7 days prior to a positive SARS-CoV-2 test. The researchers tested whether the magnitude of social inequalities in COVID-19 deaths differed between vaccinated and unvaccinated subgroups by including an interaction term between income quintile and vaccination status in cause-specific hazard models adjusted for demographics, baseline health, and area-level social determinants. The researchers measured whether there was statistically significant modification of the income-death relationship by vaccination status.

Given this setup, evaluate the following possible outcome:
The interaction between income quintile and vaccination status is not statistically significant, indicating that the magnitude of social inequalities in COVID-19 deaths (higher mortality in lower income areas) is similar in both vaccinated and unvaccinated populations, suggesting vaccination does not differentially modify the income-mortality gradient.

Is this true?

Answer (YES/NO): YES